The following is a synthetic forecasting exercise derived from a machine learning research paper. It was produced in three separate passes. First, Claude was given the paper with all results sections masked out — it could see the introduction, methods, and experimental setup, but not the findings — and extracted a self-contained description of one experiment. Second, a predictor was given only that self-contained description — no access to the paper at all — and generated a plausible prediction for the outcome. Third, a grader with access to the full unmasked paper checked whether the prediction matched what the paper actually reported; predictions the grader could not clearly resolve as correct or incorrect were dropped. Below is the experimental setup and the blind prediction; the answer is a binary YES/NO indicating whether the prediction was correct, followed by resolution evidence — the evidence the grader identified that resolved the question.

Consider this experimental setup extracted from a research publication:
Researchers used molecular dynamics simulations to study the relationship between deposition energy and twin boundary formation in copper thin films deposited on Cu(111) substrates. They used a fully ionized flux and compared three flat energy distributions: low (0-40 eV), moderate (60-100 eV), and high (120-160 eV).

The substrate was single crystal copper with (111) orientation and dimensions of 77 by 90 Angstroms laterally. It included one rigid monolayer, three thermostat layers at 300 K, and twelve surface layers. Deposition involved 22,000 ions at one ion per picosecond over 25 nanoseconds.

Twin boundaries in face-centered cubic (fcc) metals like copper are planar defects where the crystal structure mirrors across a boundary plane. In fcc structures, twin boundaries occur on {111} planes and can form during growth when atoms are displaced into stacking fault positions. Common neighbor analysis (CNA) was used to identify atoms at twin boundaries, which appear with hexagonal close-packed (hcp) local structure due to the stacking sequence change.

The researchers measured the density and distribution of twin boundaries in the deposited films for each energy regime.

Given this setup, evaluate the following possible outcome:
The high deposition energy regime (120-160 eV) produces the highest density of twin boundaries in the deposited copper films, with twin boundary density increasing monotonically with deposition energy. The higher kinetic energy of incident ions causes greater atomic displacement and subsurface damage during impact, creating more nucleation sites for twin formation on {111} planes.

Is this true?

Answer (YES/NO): NO